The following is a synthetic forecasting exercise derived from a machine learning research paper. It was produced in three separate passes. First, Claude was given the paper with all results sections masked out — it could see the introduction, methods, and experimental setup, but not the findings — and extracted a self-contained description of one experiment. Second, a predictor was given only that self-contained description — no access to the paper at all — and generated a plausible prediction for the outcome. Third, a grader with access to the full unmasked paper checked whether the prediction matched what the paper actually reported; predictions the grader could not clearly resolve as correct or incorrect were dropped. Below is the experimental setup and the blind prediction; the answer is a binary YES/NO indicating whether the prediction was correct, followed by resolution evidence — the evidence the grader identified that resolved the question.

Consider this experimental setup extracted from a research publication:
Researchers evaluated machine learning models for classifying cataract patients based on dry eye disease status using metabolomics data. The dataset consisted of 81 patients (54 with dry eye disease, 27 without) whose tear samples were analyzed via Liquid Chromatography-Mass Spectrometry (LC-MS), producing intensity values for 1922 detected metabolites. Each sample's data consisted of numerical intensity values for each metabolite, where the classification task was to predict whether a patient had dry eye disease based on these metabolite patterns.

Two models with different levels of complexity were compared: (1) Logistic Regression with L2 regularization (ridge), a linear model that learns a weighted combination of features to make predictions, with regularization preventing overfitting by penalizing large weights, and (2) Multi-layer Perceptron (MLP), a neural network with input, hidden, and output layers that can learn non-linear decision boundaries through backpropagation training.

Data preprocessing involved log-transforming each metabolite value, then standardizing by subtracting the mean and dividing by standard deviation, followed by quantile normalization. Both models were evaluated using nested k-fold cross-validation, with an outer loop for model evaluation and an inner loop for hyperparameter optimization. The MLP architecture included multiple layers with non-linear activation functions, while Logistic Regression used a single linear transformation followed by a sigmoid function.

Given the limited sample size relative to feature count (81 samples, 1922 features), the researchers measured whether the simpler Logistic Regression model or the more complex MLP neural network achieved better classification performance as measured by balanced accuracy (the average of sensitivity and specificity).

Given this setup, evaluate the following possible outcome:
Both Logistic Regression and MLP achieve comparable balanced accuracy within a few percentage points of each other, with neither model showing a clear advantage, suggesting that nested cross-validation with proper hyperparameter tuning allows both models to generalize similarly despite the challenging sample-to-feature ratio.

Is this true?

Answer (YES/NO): NO